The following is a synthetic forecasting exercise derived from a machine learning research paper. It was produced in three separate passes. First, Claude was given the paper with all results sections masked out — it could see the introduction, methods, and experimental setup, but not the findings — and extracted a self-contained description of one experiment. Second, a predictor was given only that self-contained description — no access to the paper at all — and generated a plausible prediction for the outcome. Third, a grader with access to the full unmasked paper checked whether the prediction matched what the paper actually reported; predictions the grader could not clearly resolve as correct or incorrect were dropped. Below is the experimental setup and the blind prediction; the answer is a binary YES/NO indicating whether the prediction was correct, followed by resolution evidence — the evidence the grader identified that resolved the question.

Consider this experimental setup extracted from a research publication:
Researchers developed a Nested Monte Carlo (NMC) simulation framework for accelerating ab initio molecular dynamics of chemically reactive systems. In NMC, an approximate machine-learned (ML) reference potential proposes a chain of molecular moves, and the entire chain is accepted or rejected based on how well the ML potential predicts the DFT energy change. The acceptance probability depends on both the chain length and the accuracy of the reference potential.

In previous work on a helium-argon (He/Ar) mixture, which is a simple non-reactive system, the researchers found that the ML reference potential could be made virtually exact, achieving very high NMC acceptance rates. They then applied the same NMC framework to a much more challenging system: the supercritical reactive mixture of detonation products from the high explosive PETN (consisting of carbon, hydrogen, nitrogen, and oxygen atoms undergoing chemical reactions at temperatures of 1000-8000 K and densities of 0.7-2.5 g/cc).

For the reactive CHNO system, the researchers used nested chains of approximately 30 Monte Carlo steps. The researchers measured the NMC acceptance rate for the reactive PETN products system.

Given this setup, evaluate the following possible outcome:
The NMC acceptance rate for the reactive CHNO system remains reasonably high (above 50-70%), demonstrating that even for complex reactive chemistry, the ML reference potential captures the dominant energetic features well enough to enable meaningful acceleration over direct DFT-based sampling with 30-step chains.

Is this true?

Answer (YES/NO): NO